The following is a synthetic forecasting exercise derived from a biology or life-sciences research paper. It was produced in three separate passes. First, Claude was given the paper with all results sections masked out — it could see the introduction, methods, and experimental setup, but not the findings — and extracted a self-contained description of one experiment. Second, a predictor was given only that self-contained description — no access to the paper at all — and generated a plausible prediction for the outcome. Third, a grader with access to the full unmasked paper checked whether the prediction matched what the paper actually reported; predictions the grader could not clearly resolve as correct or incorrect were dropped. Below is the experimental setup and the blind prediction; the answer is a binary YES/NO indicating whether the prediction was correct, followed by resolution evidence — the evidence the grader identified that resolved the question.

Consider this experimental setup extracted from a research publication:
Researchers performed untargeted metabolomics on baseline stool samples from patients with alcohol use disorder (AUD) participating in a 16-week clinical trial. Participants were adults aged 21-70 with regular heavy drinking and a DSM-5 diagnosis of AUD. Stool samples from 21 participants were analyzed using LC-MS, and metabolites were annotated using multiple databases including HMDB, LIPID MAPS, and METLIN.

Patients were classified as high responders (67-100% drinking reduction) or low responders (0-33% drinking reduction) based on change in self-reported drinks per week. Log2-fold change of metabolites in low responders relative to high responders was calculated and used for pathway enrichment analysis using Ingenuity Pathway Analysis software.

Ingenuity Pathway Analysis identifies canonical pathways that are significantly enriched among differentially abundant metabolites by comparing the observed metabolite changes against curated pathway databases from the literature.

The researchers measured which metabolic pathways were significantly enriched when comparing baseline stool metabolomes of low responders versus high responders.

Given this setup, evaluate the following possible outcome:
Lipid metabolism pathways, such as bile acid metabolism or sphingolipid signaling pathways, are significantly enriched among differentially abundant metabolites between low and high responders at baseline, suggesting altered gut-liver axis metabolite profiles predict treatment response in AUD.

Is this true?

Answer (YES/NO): NO